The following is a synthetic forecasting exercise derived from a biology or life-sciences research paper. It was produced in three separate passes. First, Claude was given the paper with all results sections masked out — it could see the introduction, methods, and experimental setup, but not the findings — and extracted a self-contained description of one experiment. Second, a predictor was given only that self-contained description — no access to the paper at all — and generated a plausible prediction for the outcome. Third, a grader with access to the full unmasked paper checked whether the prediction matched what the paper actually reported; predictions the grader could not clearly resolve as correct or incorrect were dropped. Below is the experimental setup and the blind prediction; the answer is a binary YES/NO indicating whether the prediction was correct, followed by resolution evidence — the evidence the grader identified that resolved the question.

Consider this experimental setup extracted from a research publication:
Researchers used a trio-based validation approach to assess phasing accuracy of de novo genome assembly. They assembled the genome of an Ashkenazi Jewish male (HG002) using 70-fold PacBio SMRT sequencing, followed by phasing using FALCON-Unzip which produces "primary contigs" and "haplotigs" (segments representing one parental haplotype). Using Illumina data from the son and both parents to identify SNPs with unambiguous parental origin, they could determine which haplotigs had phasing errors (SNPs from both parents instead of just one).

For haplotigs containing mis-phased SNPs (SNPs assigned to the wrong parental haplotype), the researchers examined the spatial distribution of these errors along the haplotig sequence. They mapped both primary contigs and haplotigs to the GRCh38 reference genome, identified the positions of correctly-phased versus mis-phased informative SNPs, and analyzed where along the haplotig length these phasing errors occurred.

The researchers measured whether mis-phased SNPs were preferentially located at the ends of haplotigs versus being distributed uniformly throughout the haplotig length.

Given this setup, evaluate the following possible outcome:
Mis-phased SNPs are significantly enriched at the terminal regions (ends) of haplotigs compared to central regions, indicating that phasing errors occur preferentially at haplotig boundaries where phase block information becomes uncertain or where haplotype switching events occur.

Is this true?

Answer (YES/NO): NO